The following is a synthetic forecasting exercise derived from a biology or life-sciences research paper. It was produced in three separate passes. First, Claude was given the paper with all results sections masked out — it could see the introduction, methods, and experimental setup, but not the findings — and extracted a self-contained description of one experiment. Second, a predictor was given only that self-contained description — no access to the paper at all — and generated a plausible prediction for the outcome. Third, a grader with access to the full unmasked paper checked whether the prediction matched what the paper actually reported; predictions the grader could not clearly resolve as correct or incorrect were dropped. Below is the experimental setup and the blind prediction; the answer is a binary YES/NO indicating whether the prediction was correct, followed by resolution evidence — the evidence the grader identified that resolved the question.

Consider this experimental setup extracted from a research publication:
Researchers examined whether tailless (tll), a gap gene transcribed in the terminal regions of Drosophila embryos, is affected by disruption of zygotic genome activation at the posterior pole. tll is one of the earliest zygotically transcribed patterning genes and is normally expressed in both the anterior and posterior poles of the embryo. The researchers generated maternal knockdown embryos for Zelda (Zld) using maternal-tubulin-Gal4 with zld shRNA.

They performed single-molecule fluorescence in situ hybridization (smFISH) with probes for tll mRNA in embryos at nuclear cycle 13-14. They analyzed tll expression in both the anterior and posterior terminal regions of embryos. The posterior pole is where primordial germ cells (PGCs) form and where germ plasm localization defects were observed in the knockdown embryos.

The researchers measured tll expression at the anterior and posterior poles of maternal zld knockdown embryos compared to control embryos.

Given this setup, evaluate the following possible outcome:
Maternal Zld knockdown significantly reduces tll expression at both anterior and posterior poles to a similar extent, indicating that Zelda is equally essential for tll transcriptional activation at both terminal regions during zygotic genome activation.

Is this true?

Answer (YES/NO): NO